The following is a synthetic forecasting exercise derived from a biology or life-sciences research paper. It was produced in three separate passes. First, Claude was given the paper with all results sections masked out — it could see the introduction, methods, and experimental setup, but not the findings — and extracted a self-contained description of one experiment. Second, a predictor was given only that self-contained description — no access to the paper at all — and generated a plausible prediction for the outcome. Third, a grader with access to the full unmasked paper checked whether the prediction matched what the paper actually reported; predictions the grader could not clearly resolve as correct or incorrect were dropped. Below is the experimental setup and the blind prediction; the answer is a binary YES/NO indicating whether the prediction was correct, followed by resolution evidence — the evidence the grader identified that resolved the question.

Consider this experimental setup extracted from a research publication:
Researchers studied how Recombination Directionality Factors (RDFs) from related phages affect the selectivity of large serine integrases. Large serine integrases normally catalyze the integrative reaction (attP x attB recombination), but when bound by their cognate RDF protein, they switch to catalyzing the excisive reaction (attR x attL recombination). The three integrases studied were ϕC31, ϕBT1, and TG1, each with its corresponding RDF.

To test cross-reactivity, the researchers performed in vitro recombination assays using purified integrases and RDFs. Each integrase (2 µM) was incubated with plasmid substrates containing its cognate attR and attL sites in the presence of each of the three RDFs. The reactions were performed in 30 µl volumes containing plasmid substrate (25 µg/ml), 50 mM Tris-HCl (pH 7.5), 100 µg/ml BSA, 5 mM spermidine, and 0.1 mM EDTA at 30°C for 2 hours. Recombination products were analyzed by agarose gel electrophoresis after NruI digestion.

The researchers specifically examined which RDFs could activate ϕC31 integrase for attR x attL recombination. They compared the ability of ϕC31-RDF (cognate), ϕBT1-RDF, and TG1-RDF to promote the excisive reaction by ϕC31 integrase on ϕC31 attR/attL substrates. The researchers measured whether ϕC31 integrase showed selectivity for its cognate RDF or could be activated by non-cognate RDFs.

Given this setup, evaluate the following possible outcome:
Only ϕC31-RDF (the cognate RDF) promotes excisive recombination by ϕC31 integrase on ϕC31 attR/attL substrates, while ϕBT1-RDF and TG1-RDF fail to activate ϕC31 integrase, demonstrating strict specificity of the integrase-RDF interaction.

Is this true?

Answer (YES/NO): NO